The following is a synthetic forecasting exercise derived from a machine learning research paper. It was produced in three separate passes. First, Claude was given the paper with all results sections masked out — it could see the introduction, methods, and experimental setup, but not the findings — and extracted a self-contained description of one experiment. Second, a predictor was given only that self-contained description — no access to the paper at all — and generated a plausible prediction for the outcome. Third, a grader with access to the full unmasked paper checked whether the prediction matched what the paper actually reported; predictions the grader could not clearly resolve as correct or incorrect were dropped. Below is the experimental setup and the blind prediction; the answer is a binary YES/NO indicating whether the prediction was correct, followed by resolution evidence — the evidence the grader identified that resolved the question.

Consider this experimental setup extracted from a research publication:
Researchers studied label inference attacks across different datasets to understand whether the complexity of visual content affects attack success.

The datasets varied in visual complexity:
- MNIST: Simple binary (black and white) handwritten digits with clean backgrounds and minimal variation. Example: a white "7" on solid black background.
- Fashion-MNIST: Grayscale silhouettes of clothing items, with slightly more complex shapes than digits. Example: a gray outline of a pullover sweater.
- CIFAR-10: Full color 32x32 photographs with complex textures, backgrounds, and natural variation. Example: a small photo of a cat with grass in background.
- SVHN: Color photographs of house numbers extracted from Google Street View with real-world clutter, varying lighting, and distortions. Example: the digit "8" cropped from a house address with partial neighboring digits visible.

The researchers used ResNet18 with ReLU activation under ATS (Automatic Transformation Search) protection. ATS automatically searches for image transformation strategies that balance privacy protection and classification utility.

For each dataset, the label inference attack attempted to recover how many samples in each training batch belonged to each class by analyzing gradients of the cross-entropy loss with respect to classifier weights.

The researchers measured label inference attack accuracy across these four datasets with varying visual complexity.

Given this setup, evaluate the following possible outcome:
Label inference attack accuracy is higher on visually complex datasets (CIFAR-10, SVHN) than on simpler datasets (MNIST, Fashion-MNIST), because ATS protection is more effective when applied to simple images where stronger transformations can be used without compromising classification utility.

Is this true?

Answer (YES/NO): NO